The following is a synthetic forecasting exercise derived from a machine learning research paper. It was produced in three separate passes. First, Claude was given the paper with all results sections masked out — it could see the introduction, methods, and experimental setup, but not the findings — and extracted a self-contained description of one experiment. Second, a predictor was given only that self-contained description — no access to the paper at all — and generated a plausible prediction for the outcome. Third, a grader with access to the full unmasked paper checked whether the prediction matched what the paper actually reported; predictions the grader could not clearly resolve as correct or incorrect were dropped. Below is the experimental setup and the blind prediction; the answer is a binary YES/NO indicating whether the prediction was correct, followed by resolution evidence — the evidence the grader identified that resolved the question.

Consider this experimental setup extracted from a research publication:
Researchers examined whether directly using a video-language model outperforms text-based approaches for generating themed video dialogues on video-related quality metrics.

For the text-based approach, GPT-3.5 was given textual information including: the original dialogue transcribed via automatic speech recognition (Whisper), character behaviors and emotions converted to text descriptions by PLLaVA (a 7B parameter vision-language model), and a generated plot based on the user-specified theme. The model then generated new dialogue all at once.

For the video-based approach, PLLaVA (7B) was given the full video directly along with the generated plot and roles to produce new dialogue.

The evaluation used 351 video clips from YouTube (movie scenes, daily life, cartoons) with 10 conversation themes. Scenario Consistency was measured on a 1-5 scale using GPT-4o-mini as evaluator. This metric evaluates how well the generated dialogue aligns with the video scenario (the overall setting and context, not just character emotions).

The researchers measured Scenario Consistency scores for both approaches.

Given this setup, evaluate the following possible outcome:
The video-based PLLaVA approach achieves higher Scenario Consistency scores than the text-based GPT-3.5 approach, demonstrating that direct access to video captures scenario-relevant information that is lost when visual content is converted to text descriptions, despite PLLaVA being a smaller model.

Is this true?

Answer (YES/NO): YES